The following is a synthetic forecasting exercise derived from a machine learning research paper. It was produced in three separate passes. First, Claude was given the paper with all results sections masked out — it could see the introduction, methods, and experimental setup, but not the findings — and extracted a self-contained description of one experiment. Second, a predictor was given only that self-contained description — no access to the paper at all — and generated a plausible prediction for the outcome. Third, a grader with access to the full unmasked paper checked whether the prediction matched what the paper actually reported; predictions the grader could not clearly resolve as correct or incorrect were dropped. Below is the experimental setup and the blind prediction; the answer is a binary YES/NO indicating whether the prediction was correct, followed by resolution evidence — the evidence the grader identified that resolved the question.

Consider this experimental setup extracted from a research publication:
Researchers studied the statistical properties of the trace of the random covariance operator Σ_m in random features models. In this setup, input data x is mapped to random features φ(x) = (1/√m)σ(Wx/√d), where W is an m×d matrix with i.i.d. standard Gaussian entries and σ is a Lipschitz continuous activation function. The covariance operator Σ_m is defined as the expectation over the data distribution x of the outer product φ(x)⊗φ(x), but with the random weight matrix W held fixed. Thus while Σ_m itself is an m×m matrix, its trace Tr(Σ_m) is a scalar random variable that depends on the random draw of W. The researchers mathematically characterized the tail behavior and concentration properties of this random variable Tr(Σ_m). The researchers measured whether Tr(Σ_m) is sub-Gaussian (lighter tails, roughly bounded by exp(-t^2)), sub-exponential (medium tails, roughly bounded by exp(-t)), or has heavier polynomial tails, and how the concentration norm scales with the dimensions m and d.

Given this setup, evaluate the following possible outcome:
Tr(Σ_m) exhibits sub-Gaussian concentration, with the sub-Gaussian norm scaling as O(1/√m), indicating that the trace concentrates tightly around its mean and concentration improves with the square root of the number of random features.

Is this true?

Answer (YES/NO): NO